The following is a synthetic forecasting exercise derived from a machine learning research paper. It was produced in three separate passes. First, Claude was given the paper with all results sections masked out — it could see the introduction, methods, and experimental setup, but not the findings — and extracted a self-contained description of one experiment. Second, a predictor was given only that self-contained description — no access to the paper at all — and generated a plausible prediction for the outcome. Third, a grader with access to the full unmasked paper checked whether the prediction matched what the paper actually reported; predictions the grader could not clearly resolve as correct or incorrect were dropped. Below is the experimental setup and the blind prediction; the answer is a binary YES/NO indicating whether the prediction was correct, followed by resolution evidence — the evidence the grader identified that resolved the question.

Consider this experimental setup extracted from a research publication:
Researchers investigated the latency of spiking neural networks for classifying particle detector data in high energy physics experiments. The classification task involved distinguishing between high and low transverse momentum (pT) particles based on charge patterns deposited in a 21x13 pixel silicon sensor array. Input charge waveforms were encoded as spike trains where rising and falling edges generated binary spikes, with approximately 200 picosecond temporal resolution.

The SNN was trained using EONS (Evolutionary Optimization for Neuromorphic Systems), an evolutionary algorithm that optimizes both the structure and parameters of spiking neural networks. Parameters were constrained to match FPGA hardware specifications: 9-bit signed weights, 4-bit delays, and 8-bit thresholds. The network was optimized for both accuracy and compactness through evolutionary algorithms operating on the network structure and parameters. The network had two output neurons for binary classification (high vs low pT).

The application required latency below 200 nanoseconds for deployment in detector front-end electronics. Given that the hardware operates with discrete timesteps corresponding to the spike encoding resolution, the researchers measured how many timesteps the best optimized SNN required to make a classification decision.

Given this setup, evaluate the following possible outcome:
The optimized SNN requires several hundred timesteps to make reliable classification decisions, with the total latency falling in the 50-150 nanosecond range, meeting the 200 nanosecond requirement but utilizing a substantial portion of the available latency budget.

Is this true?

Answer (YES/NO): NO